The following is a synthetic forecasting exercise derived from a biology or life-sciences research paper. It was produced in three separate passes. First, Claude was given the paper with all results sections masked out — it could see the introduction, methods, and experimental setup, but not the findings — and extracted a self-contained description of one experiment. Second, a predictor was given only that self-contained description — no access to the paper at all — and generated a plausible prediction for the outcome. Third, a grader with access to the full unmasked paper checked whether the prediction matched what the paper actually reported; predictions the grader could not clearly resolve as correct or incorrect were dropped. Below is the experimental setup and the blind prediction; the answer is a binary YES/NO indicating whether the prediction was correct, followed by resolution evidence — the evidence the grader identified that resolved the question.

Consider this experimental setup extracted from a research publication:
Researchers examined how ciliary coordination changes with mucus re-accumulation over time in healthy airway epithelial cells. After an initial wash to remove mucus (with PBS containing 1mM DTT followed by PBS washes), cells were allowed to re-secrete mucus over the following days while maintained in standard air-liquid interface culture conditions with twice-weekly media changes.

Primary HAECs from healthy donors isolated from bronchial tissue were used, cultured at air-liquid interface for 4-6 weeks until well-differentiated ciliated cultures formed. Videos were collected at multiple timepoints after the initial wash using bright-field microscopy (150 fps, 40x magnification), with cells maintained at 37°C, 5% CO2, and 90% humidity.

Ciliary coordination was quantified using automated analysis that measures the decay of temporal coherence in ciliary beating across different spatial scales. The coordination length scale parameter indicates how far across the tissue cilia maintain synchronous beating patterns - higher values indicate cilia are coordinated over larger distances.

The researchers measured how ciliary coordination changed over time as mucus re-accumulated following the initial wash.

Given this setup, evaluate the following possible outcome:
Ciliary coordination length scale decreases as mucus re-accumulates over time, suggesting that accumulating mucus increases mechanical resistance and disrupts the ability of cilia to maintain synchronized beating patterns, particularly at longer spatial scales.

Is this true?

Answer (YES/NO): NO